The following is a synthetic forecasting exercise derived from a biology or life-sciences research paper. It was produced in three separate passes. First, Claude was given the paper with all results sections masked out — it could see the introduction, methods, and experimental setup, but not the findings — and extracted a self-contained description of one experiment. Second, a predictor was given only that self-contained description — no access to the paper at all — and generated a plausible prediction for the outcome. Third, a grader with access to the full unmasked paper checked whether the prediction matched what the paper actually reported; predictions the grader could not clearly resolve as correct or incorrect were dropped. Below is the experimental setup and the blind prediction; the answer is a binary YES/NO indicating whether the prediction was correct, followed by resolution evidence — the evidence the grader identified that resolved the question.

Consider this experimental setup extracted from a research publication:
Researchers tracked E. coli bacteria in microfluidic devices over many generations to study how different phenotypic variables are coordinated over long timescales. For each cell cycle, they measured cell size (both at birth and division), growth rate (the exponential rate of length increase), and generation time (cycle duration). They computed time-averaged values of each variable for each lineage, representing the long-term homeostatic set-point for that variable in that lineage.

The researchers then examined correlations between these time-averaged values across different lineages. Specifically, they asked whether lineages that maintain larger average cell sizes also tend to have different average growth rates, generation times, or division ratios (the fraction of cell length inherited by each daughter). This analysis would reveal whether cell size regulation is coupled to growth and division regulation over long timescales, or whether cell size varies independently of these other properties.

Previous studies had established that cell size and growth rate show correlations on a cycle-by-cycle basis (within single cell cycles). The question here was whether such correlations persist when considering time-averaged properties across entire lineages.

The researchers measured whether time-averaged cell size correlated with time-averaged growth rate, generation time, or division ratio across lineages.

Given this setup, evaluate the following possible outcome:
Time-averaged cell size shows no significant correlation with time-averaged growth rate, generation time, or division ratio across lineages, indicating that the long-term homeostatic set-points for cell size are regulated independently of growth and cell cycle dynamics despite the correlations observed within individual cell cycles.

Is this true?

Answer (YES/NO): YES